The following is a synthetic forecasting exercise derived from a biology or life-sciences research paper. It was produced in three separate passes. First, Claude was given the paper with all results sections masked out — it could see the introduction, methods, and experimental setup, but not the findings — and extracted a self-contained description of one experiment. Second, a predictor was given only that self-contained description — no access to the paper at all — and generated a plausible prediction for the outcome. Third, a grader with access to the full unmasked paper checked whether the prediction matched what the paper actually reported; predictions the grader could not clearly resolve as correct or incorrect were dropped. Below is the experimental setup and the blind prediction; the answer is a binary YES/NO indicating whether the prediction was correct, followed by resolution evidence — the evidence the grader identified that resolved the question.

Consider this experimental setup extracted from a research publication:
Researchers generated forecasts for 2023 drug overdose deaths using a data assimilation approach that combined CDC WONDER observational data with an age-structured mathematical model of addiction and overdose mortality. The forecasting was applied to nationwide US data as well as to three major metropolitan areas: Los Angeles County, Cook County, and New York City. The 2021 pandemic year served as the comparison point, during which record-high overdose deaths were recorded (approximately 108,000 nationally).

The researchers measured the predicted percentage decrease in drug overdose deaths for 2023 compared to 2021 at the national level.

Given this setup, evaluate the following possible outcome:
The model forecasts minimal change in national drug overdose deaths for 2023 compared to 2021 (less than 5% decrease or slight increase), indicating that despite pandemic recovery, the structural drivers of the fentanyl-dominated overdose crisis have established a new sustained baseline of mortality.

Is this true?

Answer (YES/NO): NO